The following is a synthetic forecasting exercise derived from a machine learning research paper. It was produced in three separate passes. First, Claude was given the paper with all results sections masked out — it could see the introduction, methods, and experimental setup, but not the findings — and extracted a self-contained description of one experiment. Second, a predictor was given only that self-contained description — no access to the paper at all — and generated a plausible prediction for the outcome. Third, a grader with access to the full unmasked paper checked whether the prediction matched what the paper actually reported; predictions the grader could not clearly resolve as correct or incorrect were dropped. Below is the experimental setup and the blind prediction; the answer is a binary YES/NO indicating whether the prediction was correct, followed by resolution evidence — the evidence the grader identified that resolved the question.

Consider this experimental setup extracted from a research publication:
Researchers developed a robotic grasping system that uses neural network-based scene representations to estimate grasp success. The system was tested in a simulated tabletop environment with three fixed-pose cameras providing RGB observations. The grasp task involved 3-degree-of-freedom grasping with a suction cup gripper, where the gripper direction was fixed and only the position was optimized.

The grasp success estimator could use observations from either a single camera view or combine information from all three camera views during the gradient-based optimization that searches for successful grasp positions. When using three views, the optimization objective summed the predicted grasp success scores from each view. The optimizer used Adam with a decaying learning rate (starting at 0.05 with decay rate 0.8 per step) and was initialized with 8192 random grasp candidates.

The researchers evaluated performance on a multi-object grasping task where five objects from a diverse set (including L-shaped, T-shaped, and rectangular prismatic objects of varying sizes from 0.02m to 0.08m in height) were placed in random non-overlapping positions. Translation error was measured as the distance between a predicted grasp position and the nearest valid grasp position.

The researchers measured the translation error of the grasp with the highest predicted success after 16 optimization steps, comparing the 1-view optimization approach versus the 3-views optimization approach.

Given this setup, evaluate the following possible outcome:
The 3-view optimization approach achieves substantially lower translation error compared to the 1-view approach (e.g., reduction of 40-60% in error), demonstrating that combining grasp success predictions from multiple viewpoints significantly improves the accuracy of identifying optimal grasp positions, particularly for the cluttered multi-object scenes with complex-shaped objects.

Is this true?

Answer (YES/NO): NO